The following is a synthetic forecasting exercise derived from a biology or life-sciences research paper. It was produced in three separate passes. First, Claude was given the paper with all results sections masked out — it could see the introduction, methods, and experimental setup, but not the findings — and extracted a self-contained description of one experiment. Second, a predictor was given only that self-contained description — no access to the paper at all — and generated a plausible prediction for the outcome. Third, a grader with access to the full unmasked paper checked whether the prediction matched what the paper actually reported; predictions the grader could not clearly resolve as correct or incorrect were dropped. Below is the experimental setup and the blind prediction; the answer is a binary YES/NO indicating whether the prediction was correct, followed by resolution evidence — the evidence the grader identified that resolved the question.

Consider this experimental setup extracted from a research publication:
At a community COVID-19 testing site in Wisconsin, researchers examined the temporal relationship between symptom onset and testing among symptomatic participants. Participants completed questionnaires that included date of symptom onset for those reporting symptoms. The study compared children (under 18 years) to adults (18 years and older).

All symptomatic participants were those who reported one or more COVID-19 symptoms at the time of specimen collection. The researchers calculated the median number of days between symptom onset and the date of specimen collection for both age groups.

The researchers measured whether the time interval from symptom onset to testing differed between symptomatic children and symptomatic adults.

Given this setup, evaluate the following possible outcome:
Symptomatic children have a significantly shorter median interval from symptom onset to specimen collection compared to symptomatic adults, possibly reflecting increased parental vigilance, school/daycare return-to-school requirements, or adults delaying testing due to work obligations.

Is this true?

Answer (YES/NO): NO